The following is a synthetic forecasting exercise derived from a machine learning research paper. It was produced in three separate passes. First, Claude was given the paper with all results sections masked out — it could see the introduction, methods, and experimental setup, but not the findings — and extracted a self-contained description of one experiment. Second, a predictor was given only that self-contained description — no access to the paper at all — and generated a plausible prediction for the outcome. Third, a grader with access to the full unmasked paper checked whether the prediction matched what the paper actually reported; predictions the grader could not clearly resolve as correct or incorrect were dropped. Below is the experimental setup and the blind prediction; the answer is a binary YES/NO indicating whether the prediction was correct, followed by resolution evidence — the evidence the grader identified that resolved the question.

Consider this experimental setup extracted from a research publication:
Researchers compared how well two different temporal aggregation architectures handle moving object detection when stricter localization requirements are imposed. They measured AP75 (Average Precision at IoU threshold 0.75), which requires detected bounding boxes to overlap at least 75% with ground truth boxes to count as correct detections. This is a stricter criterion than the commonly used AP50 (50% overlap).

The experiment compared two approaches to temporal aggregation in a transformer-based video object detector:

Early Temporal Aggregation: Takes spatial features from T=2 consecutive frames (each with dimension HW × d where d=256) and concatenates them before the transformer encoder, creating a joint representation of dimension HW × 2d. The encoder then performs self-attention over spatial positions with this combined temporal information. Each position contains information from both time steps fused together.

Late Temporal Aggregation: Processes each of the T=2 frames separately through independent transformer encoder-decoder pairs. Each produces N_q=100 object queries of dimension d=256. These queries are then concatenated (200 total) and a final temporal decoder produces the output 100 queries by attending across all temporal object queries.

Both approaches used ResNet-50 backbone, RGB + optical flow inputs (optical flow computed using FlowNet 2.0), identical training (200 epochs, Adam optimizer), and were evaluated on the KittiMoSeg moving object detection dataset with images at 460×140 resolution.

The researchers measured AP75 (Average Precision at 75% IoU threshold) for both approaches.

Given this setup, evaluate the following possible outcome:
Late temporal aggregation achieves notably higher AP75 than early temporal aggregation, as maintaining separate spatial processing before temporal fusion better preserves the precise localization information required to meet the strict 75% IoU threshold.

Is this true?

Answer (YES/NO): NO